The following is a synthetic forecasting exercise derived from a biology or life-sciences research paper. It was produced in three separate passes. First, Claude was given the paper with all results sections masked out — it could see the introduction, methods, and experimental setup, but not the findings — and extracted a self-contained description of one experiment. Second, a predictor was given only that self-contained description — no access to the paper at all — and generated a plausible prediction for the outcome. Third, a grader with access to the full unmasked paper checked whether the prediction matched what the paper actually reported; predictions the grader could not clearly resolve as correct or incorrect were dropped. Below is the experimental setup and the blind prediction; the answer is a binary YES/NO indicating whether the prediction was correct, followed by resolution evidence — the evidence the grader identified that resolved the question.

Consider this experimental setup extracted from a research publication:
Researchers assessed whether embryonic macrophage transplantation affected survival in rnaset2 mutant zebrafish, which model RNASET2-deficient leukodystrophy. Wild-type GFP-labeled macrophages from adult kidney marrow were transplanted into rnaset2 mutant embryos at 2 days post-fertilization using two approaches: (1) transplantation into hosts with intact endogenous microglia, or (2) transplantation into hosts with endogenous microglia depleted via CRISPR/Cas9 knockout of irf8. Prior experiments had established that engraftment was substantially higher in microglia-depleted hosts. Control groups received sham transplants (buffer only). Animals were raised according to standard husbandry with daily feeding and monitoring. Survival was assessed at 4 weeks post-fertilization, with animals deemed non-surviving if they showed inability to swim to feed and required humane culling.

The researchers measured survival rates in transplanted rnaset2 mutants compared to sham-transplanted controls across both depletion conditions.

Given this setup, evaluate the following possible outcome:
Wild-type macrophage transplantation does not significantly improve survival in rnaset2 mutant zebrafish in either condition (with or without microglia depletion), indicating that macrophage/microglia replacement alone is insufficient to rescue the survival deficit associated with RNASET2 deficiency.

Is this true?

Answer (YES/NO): NO